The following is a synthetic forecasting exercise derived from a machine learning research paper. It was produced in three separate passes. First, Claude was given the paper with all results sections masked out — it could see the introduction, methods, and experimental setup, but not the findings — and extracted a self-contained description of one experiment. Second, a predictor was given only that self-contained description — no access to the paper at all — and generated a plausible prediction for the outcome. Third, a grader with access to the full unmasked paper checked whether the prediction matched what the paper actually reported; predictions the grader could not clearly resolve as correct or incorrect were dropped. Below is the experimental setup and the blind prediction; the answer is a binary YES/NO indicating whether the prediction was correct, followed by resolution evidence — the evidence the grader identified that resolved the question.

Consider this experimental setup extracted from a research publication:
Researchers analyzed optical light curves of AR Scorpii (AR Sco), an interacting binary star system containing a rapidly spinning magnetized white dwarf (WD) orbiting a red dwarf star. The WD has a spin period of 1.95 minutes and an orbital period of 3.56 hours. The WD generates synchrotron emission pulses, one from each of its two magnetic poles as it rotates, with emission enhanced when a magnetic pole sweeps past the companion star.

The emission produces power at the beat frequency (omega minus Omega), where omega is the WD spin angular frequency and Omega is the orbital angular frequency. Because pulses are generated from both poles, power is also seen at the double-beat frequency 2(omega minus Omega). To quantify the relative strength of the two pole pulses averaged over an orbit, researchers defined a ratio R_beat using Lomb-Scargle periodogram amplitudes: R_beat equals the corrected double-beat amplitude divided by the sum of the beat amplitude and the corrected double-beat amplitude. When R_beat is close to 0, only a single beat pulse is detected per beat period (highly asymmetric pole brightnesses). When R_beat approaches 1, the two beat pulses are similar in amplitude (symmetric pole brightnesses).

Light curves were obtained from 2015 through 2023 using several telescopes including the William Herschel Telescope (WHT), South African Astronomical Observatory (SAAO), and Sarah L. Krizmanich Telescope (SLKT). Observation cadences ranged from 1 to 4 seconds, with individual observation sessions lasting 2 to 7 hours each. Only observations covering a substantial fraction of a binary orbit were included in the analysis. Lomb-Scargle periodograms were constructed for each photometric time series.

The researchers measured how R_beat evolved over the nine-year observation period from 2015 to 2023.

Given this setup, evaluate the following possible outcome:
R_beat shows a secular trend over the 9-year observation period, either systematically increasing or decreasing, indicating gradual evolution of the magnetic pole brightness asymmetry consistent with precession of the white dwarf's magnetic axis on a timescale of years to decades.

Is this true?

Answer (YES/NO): YES